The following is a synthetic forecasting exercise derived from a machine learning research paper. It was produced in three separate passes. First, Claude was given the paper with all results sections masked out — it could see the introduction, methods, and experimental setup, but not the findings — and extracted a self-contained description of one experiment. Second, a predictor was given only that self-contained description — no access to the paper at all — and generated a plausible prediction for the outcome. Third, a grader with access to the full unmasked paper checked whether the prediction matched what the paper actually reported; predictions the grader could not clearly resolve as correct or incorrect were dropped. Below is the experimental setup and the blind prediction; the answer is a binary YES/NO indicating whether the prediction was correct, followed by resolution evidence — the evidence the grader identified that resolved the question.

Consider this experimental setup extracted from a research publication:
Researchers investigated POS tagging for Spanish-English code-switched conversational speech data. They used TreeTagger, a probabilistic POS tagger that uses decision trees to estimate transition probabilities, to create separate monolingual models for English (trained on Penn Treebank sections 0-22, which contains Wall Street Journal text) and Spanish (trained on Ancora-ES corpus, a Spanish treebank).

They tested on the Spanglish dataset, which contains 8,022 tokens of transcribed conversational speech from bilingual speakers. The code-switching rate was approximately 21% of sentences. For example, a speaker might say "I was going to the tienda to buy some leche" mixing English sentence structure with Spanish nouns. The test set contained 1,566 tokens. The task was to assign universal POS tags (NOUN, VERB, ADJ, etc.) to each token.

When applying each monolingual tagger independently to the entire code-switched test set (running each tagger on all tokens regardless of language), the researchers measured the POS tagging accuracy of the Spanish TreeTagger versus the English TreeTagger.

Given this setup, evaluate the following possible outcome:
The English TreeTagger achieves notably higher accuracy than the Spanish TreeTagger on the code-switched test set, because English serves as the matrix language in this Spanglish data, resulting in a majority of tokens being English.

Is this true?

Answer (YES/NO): YES